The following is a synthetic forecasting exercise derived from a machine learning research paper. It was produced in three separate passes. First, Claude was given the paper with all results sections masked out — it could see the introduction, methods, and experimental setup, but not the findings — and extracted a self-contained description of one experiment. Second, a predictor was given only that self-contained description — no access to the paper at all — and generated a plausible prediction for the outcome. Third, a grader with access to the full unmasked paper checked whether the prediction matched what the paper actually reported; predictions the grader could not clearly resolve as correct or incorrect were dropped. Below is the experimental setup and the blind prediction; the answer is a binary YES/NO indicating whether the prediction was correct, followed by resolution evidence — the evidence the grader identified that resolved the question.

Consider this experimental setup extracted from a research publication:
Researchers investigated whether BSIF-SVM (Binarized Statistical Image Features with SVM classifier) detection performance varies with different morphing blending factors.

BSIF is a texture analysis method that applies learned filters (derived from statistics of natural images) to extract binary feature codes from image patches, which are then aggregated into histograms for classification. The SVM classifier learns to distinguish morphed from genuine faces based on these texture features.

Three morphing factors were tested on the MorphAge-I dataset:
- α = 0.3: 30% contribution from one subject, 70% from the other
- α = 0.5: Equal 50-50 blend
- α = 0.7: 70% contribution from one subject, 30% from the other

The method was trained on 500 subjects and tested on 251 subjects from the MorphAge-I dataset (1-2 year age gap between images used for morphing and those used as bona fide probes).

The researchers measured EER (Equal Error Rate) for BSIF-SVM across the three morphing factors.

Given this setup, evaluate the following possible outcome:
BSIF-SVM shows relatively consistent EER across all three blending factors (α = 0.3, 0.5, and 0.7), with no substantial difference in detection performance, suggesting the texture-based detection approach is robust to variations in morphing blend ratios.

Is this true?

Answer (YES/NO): YES